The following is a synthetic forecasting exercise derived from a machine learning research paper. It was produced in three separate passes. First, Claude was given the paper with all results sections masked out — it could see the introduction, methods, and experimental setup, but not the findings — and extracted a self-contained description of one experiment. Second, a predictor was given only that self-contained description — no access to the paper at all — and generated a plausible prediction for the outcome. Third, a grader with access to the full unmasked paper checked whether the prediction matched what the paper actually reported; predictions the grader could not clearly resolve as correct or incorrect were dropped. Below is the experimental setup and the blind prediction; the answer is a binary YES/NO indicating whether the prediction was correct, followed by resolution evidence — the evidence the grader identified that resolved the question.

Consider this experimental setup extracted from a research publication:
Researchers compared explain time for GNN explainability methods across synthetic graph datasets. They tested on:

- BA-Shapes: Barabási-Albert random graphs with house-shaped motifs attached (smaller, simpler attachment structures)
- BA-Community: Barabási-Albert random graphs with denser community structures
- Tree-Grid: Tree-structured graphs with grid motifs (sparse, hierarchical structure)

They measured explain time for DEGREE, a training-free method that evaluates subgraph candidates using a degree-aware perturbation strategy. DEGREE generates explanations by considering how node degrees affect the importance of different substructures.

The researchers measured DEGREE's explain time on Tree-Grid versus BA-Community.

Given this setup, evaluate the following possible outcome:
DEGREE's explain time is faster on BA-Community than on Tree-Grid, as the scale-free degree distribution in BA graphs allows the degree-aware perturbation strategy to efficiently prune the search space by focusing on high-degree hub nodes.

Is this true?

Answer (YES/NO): NO